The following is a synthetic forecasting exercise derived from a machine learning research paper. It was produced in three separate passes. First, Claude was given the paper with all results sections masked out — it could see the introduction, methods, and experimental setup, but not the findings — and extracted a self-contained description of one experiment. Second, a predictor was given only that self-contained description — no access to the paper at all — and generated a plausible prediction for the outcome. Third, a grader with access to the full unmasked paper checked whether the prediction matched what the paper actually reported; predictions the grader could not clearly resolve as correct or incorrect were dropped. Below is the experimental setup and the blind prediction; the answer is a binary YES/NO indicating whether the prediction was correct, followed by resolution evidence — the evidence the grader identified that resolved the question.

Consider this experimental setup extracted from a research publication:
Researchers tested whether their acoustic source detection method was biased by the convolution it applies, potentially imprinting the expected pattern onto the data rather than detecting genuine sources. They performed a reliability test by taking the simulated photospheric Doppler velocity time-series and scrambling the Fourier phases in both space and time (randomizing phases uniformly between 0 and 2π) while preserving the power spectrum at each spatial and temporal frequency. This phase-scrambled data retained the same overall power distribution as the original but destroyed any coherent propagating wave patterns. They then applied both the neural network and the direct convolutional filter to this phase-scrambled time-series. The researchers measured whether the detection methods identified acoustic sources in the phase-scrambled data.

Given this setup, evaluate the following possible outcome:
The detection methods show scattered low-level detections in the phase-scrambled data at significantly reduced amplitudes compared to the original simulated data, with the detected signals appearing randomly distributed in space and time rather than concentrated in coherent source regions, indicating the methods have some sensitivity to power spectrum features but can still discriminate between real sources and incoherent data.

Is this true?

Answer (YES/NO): NO